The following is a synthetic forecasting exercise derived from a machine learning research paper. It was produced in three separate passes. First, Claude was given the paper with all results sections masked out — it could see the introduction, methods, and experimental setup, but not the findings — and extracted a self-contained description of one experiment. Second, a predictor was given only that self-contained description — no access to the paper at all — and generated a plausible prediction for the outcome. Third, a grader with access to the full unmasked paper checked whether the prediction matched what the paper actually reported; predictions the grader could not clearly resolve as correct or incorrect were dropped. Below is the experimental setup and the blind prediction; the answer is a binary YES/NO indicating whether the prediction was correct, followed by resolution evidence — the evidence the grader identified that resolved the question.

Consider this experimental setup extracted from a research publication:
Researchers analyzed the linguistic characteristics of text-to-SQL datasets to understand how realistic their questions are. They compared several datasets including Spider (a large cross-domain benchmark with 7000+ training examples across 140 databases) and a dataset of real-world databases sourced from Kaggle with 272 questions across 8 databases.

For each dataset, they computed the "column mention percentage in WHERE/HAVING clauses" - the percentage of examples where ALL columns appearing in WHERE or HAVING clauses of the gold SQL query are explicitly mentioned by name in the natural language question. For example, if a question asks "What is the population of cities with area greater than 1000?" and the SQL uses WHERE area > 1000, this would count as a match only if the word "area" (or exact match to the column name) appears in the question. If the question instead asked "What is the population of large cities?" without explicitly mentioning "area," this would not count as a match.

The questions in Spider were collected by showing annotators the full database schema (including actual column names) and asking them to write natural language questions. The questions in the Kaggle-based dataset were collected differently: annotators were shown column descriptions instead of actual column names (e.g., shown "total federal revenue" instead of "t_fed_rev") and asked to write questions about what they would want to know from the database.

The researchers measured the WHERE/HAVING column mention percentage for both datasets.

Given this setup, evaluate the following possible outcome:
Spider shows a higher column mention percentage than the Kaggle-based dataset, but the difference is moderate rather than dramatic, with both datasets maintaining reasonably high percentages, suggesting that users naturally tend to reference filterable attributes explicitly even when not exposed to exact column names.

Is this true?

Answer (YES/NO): NO